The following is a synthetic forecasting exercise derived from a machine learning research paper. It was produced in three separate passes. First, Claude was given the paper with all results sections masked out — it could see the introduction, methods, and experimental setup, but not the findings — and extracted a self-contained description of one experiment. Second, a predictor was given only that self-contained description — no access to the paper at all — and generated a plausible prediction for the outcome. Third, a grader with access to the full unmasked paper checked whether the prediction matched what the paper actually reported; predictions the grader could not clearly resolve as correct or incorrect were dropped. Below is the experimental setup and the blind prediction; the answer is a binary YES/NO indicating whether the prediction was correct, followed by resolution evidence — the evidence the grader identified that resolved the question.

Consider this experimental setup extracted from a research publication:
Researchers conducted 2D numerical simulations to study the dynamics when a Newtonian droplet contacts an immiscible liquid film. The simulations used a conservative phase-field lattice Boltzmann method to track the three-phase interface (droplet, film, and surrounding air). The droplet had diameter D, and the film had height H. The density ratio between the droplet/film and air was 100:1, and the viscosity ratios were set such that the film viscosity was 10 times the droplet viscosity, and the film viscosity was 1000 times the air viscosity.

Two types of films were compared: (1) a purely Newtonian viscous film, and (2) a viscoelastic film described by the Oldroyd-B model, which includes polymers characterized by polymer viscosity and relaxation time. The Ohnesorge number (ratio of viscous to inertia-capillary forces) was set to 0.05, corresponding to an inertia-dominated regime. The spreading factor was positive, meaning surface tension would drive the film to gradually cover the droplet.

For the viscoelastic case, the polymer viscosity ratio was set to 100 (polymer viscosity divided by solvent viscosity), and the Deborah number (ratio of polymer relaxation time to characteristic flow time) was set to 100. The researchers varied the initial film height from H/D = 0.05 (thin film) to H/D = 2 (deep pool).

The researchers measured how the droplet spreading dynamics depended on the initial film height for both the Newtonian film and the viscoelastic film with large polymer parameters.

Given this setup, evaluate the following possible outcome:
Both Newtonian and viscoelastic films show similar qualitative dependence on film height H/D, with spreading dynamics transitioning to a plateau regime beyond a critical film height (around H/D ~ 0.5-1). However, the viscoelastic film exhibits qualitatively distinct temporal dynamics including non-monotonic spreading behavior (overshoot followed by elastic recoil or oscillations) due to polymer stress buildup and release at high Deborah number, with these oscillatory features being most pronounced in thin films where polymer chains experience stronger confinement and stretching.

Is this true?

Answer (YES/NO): NO